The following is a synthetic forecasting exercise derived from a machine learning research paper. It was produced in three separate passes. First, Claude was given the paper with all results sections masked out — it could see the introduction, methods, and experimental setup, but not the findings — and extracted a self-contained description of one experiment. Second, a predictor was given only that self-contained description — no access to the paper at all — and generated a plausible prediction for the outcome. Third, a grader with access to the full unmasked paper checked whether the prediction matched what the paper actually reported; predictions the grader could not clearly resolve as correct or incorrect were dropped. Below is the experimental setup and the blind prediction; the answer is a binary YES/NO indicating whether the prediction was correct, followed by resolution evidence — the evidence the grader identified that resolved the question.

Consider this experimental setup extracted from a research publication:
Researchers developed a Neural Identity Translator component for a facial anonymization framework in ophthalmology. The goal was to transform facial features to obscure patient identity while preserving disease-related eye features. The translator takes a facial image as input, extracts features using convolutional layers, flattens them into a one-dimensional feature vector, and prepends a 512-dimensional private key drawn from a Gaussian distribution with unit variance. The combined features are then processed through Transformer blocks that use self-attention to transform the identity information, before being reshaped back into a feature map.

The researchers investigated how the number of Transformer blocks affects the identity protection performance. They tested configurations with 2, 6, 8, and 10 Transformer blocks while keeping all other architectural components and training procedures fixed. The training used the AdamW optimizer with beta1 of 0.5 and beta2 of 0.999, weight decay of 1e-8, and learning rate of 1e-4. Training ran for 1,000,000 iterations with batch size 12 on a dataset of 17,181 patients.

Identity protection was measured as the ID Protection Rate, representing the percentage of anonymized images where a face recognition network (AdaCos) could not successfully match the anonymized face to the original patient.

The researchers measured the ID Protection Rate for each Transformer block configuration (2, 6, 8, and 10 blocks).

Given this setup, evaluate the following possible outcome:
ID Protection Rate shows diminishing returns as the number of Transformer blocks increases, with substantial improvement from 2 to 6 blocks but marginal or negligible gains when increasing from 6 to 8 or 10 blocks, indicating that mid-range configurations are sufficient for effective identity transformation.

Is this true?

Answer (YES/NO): YES